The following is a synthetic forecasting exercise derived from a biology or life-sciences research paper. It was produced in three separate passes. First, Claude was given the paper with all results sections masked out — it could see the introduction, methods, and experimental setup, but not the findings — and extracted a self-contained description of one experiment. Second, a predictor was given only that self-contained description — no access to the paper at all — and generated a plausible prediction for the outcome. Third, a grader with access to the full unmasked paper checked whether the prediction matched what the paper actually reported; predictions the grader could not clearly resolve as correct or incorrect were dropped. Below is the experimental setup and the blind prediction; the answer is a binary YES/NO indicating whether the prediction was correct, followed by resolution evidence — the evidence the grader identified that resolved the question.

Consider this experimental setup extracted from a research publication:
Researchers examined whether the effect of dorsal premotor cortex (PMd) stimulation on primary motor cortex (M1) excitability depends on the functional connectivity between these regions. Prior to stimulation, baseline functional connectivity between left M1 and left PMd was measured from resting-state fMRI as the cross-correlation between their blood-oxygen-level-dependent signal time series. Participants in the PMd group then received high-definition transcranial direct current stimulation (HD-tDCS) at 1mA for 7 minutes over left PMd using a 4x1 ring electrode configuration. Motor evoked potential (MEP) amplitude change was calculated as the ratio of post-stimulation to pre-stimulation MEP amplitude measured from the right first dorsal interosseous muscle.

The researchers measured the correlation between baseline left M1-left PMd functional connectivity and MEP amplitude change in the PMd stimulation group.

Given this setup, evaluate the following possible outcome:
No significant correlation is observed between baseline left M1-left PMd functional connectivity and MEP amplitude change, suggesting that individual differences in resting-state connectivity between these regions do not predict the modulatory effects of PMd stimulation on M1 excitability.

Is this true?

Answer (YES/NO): YES